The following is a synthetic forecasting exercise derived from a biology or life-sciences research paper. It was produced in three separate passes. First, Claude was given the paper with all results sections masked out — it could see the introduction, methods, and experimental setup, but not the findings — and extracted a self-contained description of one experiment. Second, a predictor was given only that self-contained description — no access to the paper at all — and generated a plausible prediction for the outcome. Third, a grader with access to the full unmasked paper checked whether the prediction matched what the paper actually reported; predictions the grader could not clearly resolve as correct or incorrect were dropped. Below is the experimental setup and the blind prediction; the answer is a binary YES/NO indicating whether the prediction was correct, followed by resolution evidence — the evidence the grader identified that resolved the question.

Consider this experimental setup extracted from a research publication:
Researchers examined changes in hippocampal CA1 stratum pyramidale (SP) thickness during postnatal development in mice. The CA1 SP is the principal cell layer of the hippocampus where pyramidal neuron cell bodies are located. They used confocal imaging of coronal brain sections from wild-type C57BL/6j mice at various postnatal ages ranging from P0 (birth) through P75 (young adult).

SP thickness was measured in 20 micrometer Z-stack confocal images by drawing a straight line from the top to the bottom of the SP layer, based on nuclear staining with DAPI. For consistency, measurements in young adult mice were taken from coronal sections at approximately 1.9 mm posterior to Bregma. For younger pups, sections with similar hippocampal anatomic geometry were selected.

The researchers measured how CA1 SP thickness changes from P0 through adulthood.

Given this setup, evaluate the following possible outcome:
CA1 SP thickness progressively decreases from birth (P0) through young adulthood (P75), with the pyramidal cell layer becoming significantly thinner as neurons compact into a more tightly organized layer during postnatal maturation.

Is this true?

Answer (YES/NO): YES